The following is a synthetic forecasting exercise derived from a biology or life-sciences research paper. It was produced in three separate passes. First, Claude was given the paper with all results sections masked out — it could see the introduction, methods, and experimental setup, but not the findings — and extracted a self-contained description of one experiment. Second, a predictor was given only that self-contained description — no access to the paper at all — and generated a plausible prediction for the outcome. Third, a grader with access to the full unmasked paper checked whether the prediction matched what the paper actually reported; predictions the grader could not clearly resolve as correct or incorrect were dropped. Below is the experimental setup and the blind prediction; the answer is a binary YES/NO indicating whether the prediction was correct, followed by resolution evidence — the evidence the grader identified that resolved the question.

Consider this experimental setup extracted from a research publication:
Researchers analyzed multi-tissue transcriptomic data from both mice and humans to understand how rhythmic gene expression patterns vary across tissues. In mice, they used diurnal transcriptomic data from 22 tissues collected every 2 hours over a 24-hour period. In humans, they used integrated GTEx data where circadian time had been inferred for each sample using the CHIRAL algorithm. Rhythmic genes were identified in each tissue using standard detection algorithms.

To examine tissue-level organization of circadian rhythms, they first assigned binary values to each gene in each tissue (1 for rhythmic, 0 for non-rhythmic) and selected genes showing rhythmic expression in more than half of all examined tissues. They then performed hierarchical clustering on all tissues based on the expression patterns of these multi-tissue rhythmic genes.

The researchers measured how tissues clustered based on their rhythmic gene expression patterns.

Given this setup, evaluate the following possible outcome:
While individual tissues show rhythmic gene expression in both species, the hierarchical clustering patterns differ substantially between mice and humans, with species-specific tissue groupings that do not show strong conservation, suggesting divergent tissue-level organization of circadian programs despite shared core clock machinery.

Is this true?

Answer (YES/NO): NO